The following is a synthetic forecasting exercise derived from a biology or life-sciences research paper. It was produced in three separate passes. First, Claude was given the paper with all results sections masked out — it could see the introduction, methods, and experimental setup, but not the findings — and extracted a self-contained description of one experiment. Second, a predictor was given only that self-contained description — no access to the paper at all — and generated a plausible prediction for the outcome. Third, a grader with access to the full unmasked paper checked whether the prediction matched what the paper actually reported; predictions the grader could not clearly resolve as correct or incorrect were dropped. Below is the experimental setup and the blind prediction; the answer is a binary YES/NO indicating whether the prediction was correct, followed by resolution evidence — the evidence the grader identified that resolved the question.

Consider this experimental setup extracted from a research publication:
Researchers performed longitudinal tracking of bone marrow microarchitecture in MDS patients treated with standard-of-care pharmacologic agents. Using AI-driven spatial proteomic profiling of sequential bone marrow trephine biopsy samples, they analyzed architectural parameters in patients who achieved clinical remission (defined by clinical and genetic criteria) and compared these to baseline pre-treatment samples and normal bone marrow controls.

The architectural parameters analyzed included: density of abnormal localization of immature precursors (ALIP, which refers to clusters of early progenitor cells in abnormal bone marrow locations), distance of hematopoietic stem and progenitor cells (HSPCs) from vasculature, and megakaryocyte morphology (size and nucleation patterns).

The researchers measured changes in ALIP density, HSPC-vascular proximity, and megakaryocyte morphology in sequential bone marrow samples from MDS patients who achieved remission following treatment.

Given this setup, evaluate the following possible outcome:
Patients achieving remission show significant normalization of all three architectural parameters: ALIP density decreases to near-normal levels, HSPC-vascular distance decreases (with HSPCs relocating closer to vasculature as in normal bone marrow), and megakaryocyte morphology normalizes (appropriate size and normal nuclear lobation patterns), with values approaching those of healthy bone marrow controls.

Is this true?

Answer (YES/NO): YES